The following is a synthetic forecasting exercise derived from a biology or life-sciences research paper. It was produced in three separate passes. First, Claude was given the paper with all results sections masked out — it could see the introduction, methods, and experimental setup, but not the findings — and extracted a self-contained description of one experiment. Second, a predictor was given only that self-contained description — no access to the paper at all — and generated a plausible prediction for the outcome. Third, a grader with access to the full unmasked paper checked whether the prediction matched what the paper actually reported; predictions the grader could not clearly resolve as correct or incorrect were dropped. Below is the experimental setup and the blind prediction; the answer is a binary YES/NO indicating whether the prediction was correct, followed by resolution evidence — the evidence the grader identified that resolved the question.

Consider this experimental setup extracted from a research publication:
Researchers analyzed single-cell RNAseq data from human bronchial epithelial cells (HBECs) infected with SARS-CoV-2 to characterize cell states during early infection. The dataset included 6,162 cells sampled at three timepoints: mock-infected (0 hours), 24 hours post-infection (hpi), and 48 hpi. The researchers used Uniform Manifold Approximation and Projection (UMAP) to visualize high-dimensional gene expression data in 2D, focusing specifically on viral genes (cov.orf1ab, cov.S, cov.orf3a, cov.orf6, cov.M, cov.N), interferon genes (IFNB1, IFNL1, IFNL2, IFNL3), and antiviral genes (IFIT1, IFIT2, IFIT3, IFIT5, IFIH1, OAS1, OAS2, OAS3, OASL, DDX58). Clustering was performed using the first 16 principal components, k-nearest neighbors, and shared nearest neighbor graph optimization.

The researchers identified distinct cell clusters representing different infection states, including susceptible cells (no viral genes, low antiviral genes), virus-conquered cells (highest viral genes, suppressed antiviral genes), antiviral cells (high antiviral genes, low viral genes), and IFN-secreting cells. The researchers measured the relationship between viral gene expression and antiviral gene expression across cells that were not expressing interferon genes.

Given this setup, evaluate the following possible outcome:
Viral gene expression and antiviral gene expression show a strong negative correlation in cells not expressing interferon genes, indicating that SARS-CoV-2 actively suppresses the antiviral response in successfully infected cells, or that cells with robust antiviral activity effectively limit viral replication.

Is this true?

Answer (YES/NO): YES